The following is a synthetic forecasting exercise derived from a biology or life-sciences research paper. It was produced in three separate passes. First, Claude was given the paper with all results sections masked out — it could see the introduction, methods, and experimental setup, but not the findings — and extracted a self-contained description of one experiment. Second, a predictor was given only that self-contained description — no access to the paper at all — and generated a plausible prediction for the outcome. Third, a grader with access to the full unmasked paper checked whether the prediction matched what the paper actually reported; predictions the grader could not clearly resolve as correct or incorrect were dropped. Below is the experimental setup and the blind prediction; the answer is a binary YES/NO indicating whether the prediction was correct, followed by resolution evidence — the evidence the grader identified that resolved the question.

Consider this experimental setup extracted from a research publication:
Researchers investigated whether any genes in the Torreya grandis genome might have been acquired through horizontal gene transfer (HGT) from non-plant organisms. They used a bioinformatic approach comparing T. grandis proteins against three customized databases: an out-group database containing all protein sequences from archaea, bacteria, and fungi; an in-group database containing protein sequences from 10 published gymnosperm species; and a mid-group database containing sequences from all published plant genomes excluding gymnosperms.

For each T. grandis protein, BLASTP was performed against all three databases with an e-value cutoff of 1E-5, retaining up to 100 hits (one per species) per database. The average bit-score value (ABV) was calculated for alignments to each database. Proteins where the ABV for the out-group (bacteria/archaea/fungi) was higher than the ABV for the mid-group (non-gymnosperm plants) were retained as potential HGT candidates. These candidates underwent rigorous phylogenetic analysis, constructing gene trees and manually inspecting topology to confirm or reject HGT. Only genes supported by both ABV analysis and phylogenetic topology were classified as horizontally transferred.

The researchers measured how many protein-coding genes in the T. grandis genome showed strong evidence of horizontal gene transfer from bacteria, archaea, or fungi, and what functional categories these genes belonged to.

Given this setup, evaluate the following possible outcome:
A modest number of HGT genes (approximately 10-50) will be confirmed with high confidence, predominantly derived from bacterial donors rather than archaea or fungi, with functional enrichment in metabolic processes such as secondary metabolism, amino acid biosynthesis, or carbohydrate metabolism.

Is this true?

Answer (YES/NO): YES